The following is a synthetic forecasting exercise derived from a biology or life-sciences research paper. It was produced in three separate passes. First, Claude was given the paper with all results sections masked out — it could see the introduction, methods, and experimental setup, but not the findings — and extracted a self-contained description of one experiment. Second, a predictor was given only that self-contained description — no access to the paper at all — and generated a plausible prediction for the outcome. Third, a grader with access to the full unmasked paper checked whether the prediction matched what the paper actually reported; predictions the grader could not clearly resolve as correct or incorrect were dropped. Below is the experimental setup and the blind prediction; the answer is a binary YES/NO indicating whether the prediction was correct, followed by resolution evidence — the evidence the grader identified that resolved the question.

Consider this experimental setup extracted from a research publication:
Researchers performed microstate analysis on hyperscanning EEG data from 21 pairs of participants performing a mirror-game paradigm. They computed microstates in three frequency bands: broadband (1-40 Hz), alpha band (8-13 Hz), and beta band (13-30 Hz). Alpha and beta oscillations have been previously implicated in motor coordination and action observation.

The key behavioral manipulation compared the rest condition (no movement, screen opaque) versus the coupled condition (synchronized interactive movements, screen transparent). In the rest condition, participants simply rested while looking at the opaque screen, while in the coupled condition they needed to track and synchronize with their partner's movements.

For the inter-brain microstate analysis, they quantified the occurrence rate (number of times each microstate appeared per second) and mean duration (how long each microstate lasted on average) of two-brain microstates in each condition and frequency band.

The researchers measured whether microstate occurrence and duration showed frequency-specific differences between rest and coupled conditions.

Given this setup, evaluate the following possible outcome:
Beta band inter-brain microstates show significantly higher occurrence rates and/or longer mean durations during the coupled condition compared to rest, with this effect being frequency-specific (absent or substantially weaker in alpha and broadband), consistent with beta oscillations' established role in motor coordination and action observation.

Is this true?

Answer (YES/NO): NO